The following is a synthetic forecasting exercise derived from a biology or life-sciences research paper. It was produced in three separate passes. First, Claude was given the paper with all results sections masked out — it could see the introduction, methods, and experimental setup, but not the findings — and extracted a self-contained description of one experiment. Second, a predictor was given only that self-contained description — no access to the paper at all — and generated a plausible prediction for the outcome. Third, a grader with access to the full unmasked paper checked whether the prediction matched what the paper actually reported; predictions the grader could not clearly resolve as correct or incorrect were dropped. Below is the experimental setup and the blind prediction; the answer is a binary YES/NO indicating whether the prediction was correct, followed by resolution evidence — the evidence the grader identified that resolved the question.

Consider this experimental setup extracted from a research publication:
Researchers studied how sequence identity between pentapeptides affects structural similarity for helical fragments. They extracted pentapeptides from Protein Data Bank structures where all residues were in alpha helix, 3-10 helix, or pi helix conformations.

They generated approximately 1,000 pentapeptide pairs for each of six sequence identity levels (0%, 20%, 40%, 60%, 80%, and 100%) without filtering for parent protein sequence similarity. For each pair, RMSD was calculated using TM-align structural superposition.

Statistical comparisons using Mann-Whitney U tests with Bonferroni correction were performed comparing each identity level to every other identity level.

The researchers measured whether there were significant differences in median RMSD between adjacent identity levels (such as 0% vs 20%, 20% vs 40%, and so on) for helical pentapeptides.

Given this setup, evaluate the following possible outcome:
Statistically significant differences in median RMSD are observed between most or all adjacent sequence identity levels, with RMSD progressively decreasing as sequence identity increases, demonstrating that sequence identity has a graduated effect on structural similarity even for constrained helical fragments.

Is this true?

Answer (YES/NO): NO